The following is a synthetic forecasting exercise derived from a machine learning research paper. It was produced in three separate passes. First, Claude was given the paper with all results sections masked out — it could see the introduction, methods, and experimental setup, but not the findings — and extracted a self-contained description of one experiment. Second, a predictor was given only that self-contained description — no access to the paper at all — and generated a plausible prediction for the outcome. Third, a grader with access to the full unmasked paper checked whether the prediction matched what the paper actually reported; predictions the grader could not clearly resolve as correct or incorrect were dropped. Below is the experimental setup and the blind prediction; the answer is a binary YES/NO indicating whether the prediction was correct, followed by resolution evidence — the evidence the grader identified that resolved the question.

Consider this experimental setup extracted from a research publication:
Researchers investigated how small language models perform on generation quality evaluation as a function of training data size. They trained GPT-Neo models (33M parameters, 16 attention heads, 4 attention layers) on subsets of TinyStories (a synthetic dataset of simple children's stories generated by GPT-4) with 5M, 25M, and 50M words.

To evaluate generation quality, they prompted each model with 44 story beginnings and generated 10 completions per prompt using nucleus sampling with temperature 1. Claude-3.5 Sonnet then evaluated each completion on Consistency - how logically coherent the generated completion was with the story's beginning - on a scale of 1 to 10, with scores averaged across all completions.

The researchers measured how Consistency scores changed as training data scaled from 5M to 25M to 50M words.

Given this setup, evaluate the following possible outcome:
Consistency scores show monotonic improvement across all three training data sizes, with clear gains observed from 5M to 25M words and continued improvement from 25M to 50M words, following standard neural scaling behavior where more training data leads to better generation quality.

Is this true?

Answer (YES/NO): NO